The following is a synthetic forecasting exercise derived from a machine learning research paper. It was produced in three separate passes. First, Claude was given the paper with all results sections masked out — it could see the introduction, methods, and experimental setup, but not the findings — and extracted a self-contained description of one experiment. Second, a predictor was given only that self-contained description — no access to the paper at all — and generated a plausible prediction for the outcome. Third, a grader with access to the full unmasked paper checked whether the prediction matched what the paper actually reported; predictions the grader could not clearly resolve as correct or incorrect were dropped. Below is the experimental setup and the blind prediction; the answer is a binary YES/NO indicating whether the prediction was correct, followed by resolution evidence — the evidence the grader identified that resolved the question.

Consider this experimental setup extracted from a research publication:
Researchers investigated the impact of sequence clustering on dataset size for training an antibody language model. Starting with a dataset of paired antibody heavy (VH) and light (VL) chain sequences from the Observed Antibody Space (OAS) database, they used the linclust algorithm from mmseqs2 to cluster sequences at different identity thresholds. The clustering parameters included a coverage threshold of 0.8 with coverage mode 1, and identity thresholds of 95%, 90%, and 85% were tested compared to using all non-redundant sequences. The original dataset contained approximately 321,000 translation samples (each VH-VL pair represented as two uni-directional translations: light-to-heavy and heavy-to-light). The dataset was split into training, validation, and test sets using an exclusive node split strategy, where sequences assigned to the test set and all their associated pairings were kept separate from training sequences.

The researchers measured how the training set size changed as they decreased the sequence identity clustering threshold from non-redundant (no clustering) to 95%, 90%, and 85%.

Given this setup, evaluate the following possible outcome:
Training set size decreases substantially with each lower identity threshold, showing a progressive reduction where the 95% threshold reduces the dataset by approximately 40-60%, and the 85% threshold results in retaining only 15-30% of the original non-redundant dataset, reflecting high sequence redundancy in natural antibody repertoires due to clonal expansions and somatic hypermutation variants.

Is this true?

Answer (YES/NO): NO